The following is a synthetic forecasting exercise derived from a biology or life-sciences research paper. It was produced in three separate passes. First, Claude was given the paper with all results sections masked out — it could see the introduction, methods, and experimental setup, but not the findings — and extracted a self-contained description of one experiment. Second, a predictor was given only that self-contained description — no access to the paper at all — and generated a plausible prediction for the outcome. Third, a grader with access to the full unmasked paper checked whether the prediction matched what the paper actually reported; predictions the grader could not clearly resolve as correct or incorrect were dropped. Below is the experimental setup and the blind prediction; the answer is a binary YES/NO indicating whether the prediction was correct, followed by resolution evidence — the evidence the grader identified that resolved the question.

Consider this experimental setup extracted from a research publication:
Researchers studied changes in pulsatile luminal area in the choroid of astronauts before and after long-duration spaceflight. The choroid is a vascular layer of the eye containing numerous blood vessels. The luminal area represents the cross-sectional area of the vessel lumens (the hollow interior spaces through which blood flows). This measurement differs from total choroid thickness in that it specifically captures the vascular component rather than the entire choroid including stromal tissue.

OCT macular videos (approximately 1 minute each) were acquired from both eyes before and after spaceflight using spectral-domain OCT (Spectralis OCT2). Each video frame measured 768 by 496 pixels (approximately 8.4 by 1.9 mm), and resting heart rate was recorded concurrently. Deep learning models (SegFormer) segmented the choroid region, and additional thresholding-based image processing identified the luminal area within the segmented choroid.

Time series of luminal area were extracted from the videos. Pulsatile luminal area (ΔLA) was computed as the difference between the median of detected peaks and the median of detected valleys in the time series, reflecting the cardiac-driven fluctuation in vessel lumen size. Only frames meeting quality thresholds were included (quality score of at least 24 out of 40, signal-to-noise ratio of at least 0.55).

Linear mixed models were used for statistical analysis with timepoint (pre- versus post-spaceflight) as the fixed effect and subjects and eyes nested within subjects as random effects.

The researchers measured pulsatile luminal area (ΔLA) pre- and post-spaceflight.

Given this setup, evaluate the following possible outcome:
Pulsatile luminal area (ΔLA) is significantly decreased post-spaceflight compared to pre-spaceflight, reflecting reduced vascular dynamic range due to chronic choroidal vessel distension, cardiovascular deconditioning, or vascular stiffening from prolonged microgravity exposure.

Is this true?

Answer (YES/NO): NO